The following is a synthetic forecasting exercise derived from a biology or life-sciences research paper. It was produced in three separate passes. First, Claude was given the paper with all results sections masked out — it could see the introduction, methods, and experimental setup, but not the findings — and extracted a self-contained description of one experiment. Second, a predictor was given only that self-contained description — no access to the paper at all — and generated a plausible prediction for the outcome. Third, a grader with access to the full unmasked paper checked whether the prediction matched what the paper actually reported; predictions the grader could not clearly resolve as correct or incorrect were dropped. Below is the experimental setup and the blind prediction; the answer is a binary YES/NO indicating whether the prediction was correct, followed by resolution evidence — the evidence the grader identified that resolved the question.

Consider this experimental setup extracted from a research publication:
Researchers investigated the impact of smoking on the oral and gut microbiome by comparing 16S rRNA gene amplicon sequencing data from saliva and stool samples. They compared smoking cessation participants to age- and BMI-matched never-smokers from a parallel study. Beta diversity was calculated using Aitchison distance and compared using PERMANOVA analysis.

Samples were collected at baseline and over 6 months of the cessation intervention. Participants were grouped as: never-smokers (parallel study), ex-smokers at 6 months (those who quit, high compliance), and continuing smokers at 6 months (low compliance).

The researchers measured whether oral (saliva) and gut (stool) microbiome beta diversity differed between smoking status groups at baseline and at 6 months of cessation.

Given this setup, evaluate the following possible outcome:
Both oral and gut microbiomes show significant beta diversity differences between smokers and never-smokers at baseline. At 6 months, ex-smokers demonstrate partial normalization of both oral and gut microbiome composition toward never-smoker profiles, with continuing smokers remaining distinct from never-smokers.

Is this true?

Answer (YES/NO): NO